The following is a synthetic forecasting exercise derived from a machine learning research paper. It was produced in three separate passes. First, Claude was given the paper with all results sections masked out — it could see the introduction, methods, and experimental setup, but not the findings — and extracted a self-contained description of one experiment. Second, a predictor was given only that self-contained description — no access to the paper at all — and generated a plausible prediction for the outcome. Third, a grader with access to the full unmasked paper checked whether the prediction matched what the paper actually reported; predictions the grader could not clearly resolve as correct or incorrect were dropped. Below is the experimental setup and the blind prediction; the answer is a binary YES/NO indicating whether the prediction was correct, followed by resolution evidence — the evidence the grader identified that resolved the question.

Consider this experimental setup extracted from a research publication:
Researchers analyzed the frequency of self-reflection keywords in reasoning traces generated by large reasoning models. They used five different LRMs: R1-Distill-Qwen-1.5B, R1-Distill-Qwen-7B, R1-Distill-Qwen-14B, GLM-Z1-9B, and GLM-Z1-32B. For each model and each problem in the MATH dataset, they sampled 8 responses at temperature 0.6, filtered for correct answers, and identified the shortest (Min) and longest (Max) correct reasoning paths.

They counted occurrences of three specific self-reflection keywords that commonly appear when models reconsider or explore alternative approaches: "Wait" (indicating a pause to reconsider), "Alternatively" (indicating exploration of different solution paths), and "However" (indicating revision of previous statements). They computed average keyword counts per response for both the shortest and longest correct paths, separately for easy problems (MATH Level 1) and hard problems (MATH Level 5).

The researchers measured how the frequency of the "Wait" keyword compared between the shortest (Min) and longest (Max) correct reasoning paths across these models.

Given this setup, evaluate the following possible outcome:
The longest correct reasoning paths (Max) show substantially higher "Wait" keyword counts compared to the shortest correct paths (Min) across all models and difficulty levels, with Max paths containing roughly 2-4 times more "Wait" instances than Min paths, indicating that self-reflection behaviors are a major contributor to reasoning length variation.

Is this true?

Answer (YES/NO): NO